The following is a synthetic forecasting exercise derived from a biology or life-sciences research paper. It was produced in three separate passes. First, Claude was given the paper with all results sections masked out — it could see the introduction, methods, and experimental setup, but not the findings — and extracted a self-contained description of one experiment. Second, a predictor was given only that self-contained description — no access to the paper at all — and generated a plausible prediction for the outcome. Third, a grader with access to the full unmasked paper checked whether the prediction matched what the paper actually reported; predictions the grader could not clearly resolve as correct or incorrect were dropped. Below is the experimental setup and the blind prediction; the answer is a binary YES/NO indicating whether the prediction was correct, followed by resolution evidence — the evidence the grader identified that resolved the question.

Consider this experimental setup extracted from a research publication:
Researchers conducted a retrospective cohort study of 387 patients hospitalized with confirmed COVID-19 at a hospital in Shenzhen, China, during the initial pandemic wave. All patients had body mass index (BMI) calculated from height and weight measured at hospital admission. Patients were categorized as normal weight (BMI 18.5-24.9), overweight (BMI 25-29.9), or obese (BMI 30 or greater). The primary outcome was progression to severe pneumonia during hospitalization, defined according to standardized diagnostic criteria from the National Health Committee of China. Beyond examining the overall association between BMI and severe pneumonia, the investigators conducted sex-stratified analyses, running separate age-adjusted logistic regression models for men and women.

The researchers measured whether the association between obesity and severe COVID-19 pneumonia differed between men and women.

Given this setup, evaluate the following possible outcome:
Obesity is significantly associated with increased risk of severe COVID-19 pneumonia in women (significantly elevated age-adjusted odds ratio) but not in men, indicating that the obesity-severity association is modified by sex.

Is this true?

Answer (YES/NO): NO